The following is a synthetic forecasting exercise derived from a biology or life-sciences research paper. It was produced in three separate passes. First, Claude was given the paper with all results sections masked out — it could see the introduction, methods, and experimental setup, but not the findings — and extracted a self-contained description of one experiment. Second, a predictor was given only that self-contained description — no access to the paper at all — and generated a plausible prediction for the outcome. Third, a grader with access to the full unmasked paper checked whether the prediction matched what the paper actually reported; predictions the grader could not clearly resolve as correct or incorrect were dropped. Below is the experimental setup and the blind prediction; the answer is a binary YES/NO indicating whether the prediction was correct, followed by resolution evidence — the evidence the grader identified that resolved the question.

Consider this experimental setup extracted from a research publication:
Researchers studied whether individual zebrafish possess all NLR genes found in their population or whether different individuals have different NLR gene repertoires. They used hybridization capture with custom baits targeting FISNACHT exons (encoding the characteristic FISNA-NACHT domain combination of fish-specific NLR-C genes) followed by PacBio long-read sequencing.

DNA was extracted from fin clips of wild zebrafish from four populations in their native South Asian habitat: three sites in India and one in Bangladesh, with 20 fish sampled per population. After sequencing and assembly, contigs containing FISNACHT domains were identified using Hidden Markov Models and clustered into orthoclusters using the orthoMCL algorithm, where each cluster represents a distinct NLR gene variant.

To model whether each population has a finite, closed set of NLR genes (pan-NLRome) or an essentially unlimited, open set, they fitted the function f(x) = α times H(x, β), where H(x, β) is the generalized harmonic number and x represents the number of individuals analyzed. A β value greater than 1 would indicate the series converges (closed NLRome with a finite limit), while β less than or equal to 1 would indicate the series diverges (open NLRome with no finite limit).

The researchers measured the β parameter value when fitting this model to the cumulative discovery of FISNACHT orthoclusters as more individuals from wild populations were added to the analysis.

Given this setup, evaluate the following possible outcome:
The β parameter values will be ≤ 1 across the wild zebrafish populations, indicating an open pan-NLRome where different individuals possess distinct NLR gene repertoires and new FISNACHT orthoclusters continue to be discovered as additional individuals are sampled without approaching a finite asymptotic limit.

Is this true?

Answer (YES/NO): NO